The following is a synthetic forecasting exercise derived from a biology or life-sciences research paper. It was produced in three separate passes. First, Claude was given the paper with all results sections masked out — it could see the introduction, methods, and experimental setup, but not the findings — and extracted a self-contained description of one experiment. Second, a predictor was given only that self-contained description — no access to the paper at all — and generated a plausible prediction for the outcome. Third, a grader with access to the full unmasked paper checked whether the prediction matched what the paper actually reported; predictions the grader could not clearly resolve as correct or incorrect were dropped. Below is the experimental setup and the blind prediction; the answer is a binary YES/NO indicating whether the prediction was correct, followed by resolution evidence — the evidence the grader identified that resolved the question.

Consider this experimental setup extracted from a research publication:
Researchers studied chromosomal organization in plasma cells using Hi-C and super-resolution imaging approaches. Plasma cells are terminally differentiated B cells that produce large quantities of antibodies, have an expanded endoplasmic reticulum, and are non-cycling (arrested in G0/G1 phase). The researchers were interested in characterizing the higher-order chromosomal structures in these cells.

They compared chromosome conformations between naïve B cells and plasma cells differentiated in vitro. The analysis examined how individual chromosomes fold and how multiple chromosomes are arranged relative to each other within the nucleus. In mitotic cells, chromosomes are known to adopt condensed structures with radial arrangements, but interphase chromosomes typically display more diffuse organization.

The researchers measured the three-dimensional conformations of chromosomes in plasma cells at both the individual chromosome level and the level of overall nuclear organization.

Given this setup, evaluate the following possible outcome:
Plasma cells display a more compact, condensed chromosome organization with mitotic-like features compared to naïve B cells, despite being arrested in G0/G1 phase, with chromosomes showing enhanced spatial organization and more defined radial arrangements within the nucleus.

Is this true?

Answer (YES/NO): NO